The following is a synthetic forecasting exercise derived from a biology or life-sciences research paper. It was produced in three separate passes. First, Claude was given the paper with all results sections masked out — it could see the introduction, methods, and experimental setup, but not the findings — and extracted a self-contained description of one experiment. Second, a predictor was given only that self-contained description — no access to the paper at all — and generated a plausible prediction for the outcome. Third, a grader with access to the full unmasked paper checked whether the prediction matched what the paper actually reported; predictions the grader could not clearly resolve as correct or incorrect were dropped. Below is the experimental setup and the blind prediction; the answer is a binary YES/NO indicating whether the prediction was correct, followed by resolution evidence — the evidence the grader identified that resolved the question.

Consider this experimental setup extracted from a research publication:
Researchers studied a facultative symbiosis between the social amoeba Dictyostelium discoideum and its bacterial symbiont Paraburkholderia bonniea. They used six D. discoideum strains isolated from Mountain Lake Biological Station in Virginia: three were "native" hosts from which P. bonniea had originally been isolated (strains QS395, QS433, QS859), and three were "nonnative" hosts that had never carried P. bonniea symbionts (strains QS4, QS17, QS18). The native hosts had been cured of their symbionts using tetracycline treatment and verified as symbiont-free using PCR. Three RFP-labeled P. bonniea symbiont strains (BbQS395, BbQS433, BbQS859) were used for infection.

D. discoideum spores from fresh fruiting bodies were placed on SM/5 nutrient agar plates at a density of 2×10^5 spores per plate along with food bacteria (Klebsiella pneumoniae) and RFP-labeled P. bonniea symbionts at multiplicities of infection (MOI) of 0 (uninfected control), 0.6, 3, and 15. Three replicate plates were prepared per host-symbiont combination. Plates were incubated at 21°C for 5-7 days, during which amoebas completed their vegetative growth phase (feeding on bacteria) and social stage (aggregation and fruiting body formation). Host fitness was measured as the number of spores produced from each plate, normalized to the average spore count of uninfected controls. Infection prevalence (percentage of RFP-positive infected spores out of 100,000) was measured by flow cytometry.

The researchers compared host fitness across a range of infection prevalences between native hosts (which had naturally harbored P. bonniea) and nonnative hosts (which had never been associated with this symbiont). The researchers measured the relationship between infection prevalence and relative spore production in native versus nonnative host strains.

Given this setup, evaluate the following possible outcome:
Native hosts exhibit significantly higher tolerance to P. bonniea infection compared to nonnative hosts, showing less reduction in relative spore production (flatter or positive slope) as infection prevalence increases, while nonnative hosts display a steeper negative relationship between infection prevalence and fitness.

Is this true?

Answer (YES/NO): NO